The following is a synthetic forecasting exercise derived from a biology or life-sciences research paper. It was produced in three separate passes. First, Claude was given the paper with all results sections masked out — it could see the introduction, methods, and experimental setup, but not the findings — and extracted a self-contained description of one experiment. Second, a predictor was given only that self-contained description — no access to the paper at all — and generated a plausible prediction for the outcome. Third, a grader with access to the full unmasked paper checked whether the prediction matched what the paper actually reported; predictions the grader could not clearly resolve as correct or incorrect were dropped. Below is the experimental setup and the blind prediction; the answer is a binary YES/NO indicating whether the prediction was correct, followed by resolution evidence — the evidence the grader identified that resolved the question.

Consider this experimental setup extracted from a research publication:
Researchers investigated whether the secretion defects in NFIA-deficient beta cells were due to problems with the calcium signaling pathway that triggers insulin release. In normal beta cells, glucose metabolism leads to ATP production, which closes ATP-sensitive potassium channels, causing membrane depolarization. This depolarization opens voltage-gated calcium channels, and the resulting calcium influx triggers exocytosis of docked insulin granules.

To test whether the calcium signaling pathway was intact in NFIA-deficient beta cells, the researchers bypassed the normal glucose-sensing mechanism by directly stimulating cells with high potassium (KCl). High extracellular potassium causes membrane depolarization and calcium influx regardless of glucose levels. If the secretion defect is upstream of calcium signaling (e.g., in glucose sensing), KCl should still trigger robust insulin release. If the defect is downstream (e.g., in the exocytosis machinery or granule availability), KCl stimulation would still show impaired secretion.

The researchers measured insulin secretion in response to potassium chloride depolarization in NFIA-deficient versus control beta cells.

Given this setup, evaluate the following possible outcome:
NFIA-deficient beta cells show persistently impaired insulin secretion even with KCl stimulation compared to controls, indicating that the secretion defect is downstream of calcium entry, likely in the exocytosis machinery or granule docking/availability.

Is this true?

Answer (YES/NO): YES